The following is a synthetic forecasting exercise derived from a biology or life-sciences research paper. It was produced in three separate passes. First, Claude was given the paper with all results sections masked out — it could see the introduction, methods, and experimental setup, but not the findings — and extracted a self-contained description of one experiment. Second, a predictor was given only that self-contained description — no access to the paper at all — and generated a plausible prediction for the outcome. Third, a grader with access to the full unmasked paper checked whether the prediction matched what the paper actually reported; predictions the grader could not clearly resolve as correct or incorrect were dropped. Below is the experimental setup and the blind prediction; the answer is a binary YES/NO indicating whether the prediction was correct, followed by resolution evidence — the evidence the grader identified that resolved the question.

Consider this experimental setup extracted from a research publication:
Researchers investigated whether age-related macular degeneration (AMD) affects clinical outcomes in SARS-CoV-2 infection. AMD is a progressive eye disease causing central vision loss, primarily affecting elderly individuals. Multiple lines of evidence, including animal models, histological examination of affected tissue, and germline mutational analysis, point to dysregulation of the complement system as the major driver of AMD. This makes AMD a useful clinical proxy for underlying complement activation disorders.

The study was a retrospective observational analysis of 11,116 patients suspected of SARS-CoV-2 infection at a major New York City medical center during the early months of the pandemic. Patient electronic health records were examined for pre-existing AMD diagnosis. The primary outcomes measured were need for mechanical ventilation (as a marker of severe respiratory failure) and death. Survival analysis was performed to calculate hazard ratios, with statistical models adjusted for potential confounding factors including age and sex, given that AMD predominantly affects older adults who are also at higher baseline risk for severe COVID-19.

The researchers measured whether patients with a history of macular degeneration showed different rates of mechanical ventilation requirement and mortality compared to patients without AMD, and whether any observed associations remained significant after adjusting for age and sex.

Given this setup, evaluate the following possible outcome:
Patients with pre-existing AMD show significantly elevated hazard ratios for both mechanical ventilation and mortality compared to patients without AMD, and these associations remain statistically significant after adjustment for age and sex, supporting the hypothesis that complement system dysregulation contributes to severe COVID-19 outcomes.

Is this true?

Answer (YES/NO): YES